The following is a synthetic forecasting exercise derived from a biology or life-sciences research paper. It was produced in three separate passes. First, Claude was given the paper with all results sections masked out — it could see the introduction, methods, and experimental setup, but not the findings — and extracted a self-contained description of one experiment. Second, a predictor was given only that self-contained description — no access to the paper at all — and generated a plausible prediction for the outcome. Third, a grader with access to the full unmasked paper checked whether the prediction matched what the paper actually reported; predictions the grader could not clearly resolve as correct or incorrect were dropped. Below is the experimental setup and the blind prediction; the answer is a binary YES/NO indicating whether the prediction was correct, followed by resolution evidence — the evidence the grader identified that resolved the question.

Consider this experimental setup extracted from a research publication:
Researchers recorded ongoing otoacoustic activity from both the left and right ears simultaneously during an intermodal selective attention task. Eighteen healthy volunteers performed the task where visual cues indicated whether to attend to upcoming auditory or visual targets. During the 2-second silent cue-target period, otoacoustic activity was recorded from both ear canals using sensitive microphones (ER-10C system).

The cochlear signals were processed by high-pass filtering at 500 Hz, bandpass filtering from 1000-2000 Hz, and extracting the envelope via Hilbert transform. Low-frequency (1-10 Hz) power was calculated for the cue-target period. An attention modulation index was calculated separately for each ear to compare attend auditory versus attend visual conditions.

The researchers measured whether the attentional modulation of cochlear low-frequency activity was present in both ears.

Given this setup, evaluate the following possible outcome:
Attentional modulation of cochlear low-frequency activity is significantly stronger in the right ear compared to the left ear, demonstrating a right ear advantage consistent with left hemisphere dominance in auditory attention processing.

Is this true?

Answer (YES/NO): NO